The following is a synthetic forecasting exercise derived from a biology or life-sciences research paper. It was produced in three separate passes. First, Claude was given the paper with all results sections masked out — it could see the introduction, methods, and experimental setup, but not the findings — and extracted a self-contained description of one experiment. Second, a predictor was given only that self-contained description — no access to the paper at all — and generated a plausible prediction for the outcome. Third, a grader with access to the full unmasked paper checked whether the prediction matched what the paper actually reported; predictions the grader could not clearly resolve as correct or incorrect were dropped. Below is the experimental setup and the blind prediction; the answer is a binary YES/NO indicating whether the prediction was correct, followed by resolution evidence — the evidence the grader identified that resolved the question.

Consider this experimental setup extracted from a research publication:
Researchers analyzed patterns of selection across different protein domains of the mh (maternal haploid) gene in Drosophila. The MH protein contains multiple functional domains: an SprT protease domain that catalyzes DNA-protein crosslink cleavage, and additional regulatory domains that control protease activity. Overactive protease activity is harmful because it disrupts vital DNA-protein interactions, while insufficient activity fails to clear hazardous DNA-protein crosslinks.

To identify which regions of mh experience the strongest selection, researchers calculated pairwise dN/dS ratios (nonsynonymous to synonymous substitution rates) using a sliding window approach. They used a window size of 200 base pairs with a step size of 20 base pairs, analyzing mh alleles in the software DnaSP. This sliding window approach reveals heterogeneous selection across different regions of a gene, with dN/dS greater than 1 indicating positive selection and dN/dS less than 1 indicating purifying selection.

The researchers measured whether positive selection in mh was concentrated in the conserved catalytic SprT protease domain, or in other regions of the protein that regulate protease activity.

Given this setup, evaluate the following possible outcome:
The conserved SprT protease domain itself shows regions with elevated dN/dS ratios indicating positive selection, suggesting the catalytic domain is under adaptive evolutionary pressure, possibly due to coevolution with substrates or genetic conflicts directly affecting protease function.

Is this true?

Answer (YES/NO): NO